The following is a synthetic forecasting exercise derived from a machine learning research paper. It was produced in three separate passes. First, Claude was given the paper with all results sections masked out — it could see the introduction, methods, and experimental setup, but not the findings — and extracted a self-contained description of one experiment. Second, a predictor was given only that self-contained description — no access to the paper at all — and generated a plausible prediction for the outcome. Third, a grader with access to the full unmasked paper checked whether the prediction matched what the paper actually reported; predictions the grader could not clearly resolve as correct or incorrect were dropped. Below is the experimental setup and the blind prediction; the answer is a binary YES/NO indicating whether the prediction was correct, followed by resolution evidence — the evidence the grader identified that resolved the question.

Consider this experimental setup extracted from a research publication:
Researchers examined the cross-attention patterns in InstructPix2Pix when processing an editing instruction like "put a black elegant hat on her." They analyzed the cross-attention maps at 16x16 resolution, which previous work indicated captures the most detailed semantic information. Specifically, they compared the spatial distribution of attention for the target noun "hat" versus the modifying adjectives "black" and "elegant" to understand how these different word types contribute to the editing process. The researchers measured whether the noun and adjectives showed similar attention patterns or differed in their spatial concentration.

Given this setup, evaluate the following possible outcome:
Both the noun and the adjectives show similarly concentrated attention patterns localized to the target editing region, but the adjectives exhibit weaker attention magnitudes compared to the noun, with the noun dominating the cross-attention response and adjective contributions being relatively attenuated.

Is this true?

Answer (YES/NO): NO